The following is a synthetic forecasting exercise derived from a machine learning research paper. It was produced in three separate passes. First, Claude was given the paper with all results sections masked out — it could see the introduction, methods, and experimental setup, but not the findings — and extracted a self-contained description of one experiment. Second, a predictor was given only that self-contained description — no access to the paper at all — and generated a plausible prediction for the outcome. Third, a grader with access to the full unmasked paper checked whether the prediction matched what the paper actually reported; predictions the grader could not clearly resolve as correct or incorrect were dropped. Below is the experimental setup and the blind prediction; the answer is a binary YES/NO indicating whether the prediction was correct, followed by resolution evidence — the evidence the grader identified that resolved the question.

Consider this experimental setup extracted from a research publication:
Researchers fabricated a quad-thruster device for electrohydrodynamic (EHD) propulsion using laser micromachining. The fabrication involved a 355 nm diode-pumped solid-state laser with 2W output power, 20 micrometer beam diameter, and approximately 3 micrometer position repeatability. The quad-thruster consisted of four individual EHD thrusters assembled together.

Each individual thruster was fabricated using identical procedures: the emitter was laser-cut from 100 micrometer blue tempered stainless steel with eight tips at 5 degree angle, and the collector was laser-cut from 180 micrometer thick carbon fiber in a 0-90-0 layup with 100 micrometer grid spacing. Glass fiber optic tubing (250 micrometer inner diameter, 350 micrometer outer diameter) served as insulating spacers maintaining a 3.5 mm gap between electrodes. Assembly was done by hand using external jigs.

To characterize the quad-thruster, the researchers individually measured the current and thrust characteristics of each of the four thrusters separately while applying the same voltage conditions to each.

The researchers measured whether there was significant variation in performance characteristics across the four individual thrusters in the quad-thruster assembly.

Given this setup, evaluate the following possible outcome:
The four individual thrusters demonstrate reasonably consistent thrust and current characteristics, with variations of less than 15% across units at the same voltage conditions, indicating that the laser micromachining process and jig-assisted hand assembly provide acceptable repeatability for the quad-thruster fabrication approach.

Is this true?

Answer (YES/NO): YES